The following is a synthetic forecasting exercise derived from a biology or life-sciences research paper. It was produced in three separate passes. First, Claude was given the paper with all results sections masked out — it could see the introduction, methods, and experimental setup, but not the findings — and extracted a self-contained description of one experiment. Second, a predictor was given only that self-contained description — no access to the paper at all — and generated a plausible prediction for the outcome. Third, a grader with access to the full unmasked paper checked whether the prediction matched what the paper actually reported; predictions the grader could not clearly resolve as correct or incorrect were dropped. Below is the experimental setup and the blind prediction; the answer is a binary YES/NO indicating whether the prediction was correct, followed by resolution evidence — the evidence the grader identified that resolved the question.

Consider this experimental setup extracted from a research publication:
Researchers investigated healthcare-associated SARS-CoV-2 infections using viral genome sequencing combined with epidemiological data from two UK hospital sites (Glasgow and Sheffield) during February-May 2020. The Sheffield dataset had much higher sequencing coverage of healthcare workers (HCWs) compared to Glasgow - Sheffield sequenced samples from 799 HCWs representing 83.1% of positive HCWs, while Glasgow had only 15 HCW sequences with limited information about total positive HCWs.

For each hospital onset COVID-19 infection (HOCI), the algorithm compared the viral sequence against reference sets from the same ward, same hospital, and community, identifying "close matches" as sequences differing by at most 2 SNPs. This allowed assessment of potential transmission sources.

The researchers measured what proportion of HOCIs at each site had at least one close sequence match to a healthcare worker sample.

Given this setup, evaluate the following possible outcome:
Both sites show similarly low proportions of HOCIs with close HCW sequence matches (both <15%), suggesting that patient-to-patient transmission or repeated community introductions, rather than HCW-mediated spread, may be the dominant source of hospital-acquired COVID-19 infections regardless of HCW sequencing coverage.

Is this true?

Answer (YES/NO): NO